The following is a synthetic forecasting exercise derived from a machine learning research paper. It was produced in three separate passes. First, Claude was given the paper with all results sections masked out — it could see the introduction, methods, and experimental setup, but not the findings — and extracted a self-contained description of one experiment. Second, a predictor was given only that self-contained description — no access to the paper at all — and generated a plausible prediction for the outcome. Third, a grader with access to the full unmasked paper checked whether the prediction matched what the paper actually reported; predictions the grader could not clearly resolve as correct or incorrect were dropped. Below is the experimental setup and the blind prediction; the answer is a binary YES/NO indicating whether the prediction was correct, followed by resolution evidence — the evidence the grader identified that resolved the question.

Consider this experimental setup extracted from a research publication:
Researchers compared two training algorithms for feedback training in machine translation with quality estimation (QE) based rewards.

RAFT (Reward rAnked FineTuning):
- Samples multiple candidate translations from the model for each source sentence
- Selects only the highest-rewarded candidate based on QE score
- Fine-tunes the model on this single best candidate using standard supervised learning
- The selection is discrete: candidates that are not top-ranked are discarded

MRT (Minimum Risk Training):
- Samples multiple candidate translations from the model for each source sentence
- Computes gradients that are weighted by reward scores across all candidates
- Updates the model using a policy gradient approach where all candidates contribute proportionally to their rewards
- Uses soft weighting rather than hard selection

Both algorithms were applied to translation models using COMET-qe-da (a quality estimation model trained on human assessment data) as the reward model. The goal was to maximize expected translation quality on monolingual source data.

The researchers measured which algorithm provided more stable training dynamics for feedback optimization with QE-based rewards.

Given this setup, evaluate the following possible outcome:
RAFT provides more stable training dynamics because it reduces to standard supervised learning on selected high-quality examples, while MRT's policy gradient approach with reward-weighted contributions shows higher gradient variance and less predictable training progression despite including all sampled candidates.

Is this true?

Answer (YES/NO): YES